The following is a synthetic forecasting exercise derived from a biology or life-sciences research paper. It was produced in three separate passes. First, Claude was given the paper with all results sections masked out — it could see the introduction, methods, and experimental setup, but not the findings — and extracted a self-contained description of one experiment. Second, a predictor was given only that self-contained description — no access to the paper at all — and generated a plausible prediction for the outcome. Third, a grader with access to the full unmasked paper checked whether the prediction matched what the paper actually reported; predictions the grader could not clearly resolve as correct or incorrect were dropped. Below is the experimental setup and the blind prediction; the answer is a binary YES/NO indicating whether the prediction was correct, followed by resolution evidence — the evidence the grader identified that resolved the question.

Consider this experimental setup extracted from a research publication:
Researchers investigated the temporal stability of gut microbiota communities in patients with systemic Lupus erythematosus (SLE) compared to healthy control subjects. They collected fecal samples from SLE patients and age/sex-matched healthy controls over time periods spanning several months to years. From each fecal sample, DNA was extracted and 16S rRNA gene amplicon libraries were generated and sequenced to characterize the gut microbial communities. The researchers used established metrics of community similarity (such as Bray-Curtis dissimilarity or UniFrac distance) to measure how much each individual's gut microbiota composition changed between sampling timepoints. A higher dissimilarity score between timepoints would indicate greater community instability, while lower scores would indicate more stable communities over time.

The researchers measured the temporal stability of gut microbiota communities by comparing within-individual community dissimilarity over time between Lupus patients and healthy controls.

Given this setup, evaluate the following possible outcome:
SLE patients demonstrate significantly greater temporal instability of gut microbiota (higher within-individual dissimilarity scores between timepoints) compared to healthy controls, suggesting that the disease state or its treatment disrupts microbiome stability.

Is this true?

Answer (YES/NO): YES